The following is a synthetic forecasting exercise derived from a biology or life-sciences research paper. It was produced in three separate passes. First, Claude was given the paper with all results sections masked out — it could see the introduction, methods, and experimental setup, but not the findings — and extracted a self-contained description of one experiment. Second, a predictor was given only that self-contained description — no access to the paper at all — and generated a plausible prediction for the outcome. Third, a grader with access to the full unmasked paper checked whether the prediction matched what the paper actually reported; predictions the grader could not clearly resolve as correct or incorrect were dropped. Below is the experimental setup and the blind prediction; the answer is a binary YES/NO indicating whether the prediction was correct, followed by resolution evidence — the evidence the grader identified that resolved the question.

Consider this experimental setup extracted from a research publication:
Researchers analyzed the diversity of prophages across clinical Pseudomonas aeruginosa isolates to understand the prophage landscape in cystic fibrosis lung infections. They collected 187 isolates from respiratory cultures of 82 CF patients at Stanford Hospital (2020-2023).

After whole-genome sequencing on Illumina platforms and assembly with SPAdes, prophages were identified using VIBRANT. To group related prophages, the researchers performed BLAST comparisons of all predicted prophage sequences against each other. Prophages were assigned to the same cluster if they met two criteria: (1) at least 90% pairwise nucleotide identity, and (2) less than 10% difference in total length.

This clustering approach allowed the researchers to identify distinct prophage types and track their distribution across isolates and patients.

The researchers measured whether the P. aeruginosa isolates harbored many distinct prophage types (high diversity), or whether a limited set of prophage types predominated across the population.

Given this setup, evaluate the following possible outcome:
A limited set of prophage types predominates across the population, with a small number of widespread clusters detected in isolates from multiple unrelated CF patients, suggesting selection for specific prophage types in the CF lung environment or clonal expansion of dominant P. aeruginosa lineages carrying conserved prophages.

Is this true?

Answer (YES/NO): NO